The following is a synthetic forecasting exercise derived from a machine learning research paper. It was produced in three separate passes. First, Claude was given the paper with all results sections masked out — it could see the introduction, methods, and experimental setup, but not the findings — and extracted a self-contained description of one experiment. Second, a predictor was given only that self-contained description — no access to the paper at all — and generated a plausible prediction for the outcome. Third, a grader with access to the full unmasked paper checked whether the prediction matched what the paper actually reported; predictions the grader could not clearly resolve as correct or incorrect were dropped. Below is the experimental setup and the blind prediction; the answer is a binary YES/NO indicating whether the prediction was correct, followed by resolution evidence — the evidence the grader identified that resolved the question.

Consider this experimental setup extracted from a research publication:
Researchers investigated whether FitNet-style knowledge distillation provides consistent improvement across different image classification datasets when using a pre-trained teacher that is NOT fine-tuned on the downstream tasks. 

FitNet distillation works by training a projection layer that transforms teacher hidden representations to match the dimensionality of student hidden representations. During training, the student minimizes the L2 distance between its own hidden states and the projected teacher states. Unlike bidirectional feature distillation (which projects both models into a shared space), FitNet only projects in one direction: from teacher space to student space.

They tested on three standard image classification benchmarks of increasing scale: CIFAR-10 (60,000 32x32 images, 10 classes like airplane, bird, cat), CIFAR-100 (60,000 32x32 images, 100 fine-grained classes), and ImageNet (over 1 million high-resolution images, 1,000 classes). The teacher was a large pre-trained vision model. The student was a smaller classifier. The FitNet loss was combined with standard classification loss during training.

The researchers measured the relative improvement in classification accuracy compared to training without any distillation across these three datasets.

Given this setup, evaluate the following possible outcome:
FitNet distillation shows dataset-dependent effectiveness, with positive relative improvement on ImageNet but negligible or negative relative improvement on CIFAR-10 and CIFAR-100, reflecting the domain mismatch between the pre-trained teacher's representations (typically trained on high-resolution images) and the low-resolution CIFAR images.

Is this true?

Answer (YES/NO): NO